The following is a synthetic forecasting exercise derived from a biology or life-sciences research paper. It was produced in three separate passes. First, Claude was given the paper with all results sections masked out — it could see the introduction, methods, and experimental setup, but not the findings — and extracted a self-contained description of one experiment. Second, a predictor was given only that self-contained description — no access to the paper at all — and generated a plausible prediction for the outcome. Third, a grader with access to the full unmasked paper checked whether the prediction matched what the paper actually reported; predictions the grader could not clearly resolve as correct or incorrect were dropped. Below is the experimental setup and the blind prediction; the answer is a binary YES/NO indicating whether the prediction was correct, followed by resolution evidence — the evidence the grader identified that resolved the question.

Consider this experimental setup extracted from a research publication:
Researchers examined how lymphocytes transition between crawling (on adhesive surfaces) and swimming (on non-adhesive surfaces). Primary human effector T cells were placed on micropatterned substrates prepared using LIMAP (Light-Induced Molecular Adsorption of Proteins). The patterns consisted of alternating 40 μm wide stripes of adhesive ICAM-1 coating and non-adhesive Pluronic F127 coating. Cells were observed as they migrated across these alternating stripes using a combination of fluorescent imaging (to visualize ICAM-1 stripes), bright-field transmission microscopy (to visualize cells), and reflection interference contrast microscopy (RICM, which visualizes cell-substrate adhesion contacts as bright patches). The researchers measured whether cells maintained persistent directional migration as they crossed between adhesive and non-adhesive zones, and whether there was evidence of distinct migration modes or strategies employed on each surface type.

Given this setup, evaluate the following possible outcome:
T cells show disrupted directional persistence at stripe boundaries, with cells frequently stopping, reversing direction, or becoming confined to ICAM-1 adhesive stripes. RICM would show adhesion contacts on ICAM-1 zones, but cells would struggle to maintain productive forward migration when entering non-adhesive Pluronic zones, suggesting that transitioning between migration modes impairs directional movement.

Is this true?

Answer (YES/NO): NO